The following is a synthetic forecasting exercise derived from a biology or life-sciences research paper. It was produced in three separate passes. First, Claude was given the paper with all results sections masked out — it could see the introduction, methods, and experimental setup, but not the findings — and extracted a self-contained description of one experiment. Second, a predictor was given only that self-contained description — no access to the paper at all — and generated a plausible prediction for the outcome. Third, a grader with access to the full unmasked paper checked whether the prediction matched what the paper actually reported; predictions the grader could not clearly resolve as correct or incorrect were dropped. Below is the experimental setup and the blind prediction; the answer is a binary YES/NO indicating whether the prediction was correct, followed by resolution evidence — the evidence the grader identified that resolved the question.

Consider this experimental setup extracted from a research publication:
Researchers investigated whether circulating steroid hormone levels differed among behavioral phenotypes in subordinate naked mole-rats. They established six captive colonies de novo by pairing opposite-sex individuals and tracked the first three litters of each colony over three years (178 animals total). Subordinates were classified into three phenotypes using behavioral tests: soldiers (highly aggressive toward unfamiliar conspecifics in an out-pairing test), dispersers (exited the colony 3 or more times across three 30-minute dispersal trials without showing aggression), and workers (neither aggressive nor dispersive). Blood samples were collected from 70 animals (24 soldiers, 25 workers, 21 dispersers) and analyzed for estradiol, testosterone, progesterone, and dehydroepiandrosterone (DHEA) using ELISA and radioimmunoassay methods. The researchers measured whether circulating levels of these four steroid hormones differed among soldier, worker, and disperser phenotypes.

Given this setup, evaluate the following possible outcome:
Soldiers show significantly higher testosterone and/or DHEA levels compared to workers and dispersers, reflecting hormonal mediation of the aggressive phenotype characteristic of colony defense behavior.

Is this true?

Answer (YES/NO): NO